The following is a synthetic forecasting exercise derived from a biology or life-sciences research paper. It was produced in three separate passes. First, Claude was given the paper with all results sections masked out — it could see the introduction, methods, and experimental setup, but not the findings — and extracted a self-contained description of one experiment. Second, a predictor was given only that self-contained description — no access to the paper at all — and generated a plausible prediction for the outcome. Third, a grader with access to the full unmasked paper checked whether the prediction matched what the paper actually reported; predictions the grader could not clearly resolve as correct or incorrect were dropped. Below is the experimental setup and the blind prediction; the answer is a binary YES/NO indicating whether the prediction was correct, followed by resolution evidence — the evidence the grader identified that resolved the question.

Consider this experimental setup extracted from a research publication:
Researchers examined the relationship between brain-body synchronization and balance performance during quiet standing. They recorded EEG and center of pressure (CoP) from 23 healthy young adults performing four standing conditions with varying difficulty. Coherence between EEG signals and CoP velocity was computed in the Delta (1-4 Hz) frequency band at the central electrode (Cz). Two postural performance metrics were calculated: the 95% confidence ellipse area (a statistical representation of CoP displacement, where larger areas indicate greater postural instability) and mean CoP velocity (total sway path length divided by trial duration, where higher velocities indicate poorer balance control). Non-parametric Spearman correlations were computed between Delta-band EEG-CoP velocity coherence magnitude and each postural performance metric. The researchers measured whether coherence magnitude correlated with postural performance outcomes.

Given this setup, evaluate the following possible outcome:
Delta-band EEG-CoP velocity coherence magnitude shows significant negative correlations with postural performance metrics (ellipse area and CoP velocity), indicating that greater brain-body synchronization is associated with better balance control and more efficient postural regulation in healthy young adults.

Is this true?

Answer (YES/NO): NO